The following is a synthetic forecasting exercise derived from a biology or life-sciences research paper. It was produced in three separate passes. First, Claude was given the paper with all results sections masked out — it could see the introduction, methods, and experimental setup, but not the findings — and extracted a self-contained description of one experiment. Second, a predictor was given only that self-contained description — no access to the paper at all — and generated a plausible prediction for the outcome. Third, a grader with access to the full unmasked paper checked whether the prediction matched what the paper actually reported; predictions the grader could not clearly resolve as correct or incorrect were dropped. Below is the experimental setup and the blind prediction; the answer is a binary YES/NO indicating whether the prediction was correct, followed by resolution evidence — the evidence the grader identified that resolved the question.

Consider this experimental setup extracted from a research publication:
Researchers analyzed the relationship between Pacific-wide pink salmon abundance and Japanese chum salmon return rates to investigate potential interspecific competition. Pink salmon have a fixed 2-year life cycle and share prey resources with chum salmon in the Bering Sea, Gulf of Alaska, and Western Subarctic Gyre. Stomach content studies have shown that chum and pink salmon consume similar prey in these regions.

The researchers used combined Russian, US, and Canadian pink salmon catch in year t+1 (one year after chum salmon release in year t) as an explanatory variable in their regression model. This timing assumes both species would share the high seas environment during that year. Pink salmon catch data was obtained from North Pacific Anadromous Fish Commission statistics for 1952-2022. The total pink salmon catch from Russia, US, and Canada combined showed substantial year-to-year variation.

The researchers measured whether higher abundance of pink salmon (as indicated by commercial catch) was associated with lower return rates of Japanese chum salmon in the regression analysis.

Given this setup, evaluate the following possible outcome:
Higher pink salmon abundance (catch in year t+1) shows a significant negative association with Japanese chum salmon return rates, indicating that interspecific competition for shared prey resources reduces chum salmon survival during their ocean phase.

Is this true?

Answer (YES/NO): NO